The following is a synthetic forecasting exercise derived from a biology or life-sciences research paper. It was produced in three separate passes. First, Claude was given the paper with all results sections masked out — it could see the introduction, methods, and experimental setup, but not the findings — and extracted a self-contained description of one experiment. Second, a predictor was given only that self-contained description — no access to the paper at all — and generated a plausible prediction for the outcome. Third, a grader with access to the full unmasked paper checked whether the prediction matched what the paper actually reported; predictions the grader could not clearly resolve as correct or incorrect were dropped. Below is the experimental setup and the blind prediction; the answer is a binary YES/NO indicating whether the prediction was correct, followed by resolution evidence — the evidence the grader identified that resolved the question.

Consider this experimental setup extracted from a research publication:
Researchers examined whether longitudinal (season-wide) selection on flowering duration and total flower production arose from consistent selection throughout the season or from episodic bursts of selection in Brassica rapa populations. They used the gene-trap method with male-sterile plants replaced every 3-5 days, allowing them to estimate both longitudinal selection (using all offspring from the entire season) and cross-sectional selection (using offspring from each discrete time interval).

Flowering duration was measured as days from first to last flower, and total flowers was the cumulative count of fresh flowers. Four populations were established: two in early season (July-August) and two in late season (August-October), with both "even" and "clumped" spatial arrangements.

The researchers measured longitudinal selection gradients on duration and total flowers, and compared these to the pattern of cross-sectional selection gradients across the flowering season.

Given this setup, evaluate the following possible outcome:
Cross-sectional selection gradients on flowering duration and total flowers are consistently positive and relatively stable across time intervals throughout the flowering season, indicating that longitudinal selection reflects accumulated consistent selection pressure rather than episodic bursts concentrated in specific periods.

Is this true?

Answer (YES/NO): NO